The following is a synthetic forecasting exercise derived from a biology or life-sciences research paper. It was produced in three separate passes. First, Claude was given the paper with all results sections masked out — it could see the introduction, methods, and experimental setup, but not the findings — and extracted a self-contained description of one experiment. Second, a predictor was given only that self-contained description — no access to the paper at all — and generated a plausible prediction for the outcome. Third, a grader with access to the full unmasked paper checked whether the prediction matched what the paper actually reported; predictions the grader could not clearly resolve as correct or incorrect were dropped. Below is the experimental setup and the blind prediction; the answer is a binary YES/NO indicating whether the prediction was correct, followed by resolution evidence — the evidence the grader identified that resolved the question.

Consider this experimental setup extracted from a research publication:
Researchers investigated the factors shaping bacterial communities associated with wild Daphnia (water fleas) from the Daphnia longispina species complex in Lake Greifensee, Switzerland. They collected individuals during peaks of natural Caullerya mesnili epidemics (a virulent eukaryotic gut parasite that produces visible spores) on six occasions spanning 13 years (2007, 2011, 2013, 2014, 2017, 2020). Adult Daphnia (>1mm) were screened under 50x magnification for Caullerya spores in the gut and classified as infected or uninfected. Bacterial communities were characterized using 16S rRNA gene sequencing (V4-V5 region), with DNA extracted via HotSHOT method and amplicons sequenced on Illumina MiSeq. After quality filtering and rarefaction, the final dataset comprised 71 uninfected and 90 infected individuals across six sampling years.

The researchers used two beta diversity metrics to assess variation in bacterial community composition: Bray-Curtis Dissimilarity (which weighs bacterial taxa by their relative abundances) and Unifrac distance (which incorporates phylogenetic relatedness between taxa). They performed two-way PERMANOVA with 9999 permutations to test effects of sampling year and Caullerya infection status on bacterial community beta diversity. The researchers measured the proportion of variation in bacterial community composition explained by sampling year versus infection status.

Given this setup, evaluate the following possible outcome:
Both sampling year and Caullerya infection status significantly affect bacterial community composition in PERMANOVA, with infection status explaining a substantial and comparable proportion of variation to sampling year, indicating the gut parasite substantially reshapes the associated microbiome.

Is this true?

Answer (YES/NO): NO